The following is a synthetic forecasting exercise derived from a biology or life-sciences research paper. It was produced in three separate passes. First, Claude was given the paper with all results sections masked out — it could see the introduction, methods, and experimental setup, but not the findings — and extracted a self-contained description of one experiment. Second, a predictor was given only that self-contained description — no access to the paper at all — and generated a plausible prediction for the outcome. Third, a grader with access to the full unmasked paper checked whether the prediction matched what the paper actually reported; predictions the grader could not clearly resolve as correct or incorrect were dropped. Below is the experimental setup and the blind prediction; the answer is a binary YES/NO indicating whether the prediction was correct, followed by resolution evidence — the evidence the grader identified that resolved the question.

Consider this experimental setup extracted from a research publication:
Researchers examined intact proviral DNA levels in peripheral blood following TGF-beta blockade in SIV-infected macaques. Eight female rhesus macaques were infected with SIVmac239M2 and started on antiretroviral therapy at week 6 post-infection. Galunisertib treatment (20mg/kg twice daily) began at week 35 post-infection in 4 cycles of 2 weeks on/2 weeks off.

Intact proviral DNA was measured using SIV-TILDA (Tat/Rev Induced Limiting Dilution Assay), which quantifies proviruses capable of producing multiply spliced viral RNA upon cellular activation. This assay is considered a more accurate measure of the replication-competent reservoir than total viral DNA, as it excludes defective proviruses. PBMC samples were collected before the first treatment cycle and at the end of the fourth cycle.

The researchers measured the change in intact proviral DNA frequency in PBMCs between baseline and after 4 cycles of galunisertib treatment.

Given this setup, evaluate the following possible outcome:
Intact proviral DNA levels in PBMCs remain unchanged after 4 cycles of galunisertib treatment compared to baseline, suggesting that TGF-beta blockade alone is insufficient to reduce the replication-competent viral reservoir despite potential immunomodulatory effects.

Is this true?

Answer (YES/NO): NO